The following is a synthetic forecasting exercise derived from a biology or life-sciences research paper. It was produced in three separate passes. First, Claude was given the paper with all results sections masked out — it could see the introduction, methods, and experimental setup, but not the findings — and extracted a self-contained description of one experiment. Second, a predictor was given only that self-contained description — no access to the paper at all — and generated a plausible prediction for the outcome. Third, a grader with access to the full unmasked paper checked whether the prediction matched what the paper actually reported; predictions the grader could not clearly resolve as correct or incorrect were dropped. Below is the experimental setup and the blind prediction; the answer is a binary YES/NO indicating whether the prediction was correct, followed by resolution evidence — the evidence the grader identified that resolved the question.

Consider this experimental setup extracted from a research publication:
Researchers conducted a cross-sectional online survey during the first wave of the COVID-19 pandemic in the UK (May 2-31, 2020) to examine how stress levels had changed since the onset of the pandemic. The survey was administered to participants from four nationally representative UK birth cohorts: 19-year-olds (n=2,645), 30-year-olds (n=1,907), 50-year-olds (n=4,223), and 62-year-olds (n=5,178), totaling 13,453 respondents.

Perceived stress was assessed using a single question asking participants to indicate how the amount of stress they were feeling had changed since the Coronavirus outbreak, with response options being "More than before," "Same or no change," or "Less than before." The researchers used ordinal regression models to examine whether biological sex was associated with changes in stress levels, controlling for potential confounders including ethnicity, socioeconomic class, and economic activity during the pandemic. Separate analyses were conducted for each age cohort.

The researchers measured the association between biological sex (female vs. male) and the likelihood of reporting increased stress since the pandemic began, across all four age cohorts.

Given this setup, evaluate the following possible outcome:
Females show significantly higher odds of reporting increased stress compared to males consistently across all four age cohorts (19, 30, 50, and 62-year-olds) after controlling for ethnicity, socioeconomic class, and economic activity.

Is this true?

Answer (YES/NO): YES